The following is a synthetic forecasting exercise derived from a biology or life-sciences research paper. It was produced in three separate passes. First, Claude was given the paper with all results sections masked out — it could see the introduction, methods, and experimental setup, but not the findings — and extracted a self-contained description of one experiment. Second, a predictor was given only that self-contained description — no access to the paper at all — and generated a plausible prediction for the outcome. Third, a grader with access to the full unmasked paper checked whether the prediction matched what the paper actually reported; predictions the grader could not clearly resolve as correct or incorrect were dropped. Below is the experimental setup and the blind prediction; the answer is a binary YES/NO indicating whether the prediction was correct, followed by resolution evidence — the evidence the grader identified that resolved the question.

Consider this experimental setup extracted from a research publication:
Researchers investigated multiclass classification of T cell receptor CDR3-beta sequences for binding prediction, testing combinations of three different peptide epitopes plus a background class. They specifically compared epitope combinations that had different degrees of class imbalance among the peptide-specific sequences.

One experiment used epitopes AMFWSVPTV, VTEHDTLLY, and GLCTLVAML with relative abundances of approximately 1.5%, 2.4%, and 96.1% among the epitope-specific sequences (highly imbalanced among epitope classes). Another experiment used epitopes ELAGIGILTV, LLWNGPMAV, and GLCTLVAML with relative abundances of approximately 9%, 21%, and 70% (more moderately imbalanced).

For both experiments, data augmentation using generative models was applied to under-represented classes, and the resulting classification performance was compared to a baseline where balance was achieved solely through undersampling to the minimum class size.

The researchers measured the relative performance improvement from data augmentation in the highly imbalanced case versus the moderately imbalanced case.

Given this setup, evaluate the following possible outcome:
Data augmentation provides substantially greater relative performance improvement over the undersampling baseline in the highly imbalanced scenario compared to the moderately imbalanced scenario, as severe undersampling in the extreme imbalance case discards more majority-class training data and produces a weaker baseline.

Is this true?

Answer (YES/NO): YES